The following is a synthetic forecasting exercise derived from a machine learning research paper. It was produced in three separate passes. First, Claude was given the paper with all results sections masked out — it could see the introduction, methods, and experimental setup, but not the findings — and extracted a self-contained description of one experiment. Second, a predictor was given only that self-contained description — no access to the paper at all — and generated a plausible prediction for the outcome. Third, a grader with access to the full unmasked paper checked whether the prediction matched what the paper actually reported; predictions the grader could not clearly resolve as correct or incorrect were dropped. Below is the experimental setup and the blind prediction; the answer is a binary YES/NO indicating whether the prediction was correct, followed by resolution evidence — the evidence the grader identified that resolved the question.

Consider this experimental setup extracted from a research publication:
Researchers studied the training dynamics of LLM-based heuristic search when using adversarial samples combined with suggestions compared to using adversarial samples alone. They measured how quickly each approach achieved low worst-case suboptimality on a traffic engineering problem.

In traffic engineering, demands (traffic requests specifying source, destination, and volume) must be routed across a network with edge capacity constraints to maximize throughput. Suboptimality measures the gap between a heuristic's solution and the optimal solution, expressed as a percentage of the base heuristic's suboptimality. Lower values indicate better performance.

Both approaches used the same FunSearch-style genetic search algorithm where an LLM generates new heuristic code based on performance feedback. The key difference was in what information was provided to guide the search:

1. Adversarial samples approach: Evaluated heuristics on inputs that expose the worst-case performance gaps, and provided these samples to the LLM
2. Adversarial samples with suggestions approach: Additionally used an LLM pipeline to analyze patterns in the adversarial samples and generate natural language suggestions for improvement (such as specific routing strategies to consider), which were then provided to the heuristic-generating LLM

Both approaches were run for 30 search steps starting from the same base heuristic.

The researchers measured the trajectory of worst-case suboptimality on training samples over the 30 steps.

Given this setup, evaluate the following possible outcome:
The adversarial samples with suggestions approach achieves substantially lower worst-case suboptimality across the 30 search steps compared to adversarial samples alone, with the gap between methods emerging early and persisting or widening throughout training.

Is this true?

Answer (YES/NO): NO